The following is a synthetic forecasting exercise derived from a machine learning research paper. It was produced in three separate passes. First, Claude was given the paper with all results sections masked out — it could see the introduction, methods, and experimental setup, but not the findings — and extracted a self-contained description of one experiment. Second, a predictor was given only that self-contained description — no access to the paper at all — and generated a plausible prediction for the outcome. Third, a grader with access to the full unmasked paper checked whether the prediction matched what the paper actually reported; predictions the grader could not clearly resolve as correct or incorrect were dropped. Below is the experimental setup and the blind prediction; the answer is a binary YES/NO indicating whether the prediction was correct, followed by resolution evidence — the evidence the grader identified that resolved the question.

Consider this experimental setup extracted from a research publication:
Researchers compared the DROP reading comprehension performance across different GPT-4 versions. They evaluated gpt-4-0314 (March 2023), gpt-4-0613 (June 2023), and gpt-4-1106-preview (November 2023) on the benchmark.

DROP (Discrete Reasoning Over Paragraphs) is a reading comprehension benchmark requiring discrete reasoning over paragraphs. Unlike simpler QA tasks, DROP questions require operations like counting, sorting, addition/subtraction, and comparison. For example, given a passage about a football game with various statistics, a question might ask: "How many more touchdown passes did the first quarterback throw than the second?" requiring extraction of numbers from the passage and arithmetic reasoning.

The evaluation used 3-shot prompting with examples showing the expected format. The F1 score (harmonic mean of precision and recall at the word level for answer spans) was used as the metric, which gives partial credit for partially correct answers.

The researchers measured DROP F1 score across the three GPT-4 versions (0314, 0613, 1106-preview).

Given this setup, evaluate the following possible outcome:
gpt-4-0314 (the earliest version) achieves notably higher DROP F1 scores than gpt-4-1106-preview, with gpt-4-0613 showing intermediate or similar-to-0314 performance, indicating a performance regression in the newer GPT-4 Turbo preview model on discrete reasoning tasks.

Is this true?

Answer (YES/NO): YES